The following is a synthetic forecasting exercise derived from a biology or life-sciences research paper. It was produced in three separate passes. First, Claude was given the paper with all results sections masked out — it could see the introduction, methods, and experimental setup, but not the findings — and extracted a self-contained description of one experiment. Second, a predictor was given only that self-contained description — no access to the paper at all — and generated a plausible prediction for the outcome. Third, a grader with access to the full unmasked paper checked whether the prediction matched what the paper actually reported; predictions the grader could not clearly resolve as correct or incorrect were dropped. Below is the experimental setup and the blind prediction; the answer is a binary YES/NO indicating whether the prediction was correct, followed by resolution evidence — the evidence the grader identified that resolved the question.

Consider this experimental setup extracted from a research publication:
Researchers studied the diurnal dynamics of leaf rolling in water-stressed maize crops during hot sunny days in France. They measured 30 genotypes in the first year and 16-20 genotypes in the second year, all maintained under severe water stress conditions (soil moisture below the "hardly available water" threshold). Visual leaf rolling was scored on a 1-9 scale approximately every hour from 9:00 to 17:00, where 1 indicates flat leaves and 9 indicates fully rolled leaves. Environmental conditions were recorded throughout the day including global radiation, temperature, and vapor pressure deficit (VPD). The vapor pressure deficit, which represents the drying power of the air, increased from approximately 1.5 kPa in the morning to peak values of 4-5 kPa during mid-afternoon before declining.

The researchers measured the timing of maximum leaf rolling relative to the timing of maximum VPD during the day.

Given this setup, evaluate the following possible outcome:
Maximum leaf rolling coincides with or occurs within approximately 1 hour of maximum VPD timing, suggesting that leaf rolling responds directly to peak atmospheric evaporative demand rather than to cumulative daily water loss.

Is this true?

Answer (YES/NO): YES